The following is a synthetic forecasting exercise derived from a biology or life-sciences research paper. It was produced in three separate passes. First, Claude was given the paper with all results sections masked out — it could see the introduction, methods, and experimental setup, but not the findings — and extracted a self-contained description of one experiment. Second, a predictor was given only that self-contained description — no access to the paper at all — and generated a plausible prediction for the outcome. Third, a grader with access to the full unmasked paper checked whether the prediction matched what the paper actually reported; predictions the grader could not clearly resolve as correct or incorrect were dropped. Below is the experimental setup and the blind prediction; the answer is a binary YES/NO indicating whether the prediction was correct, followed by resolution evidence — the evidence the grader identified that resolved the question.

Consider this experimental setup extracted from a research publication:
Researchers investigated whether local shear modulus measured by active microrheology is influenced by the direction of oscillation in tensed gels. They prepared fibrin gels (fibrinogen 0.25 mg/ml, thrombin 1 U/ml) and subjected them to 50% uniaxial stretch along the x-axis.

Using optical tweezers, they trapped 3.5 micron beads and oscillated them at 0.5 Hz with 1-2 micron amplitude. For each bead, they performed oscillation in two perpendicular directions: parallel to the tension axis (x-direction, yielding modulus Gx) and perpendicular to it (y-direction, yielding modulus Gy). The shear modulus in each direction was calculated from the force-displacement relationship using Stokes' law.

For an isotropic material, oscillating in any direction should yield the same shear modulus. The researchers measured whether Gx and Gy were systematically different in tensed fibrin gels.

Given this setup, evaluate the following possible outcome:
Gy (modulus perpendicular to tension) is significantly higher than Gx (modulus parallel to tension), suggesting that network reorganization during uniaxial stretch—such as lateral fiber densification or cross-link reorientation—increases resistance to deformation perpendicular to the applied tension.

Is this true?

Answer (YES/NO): NO